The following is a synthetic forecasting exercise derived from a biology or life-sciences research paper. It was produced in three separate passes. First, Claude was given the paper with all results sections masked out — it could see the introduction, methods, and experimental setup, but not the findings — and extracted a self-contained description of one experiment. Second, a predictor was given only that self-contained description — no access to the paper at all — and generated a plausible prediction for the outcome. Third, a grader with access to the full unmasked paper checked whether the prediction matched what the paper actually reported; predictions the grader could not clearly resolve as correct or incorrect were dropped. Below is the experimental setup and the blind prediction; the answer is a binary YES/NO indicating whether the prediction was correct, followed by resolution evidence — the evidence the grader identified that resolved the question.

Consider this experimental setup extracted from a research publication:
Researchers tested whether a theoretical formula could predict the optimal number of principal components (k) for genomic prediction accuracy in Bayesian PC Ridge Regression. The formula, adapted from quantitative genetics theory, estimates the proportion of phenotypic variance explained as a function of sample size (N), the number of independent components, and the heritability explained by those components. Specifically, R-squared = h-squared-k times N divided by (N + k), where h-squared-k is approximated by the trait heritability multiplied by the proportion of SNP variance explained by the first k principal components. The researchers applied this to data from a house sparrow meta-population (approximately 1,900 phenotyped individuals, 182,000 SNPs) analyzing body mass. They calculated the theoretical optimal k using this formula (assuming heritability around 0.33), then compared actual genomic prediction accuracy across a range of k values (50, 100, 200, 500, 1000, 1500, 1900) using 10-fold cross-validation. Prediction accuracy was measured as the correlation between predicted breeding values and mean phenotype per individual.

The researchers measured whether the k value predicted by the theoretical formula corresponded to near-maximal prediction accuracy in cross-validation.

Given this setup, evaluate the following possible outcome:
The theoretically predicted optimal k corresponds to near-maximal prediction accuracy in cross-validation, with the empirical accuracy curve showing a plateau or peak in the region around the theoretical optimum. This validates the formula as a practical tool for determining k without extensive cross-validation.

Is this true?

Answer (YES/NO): YES